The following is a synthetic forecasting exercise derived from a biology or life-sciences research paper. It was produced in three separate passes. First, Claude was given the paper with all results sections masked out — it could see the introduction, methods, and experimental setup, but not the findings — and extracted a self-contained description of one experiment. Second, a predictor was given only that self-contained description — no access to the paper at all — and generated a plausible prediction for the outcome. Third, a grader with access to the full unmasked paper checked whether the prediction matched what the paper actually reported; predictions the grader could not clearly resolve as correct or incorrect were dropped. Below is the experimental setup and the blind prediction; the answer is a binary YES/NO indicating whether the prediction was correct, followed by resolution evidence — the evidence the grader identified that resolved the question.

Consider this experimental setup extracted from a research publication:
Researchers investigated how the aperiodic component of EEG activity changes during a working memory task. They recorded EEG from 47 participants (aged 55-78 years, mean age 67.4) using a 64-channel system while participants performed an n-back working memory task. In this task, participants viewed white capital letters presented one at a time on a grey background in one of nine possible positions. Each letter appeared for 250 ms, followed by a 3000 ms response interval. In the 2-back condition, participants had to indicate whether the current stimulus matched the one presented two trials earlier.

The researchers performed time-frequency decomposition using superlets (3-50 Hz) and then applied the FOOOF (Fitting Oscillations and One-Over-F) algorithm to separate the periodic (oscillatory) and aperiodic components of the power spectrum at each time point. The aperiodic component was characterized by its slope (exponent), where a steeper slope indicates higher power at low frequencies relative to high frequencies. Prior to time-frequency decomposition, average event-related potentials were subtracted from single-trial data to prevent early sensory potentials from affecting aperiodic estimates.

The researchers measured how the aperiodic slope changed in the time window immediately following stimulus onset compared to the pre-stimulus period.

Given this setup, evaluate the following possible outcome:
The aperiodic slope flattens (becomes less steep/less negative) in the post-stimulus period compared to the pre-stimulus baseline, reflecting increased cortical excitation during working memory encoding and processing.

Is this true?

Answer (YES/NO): NO